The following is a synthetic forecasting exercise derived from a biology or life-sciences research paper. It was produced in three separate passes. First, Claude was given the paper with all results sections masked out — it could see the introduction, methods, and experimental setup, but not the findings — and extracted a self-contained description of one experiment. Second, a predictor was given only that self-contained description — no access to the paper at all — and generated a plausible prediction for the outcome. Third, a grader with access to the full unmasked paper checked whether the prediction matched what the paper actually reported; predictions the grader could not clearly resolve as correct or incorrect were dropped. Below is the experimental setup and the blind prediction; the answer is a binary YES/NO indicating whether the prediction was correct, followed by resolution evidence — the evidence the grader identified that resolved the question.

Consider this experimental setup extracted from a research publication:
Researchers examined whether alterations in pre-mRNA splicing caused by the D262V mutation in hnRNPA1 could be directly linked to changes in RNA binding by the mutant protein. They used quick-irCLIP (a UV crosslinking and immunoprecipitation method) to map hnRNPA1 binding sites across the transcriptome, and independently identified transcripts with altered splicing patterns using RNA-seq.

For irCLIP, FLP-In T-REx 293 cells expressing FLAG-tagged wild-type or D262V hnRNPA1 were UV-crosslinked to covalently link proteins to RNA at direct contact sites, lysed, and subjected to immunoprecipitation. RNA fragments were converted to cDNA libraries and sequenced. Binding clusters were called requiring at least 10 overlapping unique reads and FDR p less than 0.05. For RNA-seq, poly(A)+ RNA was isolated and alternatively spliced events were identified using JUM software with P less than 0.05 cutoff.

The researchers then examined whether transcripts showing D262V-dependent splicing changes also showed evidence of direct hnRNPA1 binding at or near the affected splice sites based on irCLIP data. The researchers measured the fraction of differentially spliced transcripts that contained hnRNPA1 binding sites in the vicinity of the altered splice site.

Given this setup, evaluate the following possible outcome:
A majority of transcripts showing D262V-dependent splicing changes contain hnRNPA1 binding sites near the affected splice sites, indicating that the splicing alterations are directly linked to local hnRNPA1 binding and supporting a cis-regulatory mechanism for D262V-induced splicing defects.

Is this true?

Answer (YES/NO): YES